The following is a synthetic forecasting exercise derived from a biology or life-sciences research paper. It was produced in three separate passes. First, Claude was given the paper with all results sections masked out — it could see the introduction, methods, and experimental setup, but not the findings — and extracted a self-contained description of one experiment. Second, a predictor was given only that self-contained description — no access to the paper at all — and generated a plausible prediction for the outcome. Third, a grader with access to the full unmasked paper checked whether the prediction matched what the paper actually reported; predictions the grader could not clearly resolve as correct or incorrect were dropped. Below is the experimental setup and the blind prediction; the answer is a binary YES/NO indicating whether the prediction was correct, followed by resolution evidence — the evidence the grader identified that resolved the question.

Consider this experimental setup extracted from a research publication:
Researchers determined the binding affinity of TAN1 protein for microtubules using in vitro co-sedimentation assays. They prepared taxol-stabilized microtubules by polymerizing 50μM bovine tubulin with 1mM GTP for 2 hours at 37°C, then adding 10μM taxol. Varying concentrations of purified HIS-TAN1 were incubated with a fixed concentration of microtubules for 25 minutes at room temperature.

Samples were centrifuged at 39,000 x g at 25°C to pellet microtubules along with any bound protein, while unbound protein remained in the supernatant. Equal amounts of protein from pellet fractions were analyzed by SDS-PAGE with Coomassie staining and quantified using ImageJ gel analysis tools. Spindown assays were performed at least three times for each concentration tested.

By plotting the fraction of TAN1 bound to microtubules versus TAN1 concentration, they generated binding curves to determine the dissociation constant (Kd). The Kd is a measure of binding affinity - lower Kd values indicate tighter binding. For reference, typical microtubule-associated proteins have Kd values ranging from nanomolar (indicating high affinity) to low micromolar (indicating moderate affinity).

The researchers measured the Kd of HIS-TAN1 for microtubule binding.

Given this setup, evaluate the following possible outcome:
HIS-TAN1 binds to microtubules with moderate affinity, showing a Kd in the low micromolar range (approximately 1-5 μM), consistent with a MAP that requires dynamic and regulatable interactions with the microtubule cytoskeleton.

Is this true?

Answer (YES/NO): YES